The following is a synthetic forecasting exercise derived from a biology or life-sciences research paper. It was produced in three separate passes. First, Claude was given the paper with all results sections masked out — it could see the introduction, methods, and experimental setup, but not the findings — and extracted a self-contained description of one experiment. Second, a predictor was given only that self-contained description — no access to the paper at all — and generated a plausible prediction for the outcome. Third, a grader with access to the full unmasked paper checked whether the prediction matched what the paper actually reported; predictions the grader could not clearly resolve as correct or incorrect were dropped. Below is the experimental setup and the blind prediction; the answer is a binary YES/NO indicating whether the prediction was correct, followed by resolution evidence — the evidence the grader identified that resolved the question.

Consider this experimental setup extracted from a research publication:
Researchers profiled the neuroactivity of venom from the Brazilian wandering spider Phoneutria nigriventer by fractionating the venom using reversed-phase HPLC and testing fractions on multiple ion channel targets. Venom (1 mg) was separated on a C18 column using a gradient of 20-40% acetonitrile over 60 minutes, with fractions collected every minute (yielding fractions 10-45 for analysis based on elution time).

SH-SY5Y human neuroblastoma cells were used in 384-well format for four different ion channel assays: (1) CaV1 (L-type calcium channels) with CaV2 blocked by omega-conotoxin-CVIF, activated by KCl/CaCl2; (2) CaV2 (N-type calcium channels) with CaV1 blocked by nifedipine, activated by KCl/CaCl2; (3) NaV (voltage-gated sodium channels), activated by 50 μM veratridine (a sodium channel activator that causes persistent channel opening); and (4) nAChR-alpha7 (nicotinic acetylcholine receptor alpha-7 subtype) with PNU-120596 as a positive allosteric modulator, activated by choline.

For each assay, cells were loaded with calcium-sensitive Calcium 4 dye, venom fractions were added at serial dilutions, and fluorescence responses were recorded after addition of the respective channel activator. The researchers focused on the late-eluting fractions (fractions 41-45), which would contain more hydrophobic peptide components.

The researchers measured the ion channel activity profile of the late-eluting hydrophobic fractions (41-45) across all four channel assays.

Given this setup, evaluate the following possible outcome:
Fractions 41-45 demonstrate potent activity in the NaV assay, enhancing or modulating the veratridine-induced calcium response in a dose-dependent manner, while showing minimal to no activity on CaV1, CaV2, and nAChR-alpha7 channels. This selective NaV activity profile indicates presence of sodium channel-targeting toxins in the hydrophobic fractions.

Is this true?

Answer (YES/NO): NO